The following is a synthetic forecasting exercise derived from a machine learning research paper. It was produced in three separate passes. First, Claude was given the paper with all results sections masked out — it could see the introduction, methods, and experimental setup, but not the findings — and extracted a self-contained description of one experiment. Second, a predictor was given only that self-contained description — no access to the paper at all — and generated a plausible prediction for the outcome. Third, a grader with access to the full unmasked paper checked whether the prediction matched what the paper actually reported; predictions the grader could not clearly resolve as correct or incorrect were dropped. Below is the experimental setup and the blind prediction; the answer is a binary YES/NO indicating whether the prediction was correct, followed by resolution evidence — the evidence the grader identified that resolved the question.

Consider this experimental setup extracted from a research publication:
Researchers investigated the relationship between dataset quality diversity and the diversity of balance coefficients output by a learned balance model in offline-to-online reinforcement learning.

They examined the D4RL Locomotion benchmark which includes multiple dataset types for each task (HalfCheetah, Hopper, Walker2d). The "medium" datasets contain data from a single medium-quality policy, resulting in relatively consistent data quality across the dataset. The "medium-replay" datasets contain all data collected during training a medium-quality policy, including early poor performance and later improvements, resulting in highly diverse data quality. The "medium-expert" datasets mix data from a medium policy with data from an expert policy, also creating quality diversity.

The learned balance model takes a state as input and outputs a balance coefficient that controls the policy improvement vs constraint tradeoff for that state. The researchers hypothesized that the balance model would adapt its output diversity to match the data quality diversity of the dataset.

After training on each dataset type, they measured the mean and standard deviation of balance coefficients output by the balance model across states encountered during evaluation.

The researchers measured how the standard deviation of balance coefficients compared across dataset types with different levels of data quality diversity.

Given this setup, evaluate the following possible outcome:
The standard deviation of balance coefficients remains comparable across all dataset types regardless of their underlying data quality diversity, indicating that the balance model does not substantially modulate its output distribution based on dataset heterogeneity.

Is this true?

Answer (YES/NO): NO